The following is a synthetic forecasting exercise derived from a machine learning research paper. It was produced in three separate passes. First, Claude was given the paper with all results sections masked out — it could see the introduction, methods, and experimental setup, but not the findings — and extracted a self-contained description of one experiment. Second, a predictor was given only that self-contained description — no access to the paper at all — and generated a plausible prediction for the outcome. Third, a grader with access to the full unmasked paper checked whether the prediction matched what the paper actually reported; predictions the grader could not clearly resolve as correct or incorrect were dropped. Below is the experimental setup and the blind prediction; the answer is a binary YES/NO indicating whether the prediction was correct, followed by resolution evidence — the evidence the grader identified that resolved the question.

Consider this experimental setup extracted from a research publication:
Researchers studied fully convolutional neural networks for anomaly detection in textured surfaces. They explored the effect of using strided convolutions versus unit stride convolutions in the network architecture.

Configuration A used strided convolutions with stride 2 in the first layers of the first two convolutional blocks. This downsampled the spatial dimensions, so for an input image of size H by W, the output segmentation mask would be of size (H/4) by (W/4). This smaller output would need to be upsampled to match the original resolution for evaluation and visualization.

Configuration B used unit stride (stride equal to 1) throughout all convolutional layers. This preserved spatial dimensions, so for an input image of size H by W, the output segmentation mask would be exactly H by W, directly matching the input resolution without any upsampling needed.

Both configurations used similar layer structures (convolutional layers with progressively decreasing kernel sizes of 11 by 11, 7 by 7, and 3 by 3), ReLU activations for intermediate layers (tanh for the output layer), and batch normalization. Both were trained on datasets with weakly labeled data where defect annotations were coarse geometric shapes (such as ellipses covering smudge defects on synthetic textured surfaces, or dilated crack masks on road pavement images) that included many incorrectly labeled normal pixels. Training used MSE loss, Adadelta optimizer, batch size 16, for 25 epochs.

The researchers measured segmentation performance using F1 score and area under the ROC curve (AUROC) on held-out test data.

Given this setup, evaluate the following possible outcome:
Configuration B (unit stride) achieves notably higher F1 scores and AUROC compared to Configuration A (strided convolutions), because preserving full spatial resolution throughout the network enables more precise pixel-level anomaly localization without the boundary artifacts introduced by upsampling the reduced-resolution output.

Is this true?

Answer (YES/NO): YES